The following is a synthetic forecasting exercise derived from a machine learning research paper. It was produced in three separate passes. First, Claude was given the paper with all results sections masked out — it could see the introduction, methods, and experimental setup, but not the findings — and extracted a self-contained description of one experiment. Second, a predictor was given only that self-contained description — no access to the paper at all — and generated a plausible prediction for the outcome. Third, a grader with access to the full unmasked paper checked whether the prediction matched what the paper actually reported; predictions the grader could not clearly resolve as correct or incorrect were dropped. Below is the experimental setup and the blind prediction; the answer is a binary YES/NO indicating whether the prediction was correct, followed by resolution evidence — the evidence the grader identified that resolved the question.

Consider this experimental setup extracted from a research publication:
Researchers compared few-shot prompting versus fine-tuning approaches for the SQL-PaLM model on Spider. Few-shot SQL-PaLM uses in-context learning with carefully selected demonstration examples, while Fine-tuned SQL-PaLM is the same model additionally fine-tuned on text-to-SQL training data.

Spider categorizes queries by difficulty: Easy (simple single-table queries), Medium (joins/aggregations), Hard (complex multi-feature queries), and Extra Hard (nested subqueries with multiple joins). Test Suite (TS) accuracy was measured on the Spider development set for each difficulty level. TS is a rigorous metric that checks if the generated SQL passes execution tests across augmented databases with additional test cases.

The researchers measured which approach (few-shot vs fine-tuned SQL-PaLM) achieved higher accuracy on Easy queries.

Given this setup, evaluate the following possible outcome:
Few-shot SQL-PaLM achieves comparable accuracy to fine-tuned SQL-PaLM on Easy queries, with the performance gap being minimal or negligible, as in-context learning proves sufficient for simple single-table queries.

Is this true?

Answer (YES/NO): YES